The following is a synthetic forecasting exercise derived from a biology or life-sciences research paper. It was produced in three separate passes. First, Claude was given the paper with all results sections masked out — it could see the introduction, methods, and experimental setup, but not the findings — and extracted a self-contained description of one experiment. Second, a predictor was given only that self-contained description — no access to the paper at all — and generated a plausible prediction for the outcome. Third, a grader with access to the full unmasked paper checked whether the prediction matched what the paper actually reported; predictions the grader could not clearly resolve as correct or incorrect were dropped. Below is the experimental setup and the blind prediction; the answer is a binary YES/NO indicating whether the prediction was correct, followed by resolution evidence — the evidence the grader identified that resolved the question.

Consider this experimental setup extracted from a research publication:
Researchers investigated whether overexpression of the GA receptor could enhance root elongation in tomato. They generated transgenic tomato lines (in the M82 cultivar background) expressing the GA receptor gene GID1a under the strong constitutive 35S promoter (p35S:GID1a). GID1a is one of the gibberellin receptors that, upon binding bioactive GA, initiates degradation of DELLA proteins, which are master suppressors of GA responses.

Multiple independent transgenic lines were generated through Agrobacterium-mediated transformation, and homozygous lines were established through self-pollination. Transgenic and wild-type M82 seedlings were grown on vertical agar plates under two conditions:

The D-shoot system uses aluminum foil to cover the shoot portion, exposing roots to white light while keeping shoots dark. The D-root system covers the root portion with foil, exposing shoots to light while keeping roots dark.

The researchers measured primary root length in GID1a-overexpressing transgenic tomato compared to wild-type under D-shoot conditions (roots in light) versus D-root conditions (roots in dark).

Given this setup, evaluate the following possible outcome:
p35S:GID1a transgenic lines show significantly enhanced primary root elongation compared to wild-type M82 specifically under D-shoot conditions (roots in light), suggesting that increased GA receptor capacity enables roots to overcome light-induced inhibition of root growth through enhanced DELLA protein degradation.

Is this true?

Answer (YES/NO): NO